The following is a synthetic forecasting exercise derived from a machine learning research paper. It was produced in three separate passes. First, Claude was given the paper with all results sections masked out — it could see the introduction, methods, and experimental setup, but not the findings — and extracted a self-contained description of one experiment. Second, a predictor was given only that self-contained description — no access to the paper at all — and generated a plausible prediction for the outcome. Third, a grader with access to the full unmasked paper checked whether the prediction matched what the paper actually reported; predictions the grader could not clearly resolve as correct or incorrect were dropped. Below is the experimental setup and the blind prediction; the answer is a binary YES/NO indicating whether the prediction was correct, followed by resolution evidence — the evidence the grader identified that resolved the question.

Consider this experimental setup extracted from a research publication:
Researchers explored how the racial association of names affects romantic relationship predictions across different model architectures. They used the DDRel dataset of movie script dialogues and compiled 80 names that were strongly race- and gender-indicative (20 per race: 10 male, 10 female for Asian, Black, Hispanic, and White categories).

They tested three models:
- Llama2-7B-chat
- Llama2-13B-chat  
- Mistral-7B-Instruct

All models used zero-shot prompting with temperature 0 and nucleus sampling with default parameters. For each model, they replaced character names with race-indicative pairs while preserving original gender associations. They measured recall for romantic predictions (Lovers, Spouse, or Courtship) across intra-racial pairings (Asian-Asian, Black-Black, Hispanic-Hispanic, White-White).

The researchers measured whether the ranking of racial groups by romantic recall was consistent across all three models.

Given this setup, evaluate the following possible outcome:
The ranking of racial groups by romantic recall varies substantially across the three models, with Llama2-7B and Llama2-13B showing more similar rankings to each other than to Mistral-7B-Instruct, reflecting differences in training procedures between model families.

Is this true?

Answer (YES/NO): NO